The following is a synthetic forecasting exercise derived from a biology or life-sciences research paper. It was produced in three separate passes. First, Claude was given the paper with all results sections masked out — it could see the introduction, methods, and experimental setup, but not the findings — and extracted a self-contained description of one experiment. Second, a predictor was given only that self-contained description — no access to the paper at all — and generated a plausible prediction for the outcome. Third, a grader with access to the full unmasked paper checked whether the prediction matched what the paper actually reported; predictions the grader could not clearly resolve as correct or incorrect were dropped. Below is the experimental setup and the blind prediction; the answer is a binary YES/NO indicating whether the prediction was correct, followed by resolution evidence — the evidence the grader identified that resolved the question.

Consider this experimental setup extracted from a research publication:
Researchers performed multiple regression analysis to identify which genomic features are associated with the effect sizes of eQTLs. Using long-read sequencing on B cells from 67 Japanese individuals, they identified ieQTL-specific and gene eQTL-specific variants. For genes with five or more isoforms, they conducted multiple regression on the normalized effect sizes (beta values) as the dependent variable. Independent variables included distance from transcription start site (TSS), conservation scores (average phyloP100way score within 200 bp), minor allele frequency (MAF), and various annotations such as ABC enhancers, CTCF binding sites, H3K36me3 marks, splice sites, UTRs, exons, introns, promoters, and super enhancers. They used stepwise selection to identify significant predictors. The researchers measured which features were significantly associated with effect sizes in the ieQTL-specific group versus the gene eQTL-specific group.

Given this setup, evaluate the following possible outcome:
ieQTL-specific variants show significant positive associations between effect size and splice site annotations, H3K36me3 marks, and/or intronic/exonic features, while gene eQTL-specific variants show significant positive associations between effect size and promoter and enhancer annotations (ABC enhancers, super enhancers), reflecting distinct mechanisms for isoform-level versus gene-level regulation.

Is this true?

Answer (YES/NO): NO